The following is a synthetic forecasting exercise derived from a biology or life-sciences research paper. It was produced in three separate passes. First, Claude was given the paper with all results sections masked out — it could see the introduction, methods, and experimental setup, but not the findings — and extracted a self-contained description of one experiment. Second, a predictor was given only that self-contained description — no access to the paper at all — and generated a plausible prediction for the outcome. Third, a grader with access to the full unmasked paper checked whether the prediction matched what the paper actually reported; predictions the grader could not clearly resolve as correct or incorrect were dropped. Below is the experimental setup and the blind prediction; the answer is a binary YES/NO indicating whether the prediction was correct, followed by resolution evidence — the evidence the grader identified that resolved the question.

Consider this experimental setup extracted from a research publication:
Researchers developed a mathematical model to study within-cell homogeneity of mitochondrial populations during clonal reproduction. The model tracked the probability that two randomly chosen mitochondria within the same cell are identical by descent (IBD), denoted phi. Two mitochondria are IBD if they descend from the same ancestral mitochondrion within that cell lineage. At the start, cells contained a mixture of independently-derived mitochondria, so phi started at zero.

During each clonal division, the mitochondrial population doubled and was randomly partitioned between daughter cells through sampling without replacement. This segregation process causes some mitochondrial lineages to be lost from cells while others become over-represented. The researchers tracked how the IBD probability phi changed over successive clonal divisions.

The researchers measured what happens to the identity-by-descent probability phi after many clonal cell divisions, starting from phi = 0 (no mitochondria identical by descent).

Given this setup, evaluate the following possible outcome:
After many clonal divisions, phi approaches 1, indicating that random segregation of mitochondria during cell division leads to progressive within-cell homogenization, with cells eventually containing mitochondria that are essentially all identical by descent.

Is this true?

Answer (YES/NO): YES